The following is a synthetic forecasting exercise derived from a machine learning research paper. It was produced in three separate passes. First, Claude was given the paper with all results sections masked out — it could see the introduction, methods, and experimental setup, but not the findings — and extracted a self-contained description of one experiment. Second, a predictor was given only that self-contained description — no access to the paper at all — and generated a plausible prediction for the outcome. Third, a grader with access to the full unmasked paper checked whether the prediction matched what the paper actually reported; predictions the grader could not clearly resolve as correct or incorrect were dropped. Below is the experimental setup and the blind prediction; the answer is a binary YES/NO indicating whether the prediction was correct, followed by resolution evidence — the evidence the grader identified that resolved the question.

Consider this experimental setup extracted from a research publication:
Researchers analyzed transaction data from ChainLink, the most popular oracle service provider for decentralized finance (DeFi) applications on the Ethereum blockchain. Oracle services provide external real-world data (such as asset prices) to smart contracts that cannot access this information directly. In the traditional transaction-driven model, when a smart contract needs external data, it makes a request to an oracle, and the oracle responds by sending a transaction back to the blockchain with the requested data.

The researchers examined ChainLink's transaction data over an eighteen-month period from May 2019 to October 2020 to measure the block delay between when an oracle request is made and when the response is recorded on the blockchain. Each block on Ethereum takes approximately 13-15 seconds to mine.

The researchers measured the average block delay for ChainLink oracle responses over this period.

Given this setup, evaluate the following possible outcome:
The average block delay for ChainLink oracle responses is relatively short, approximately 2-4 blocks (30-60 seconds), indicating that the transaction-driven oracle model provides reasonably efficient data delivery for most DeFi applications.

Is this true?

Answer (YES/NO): NO